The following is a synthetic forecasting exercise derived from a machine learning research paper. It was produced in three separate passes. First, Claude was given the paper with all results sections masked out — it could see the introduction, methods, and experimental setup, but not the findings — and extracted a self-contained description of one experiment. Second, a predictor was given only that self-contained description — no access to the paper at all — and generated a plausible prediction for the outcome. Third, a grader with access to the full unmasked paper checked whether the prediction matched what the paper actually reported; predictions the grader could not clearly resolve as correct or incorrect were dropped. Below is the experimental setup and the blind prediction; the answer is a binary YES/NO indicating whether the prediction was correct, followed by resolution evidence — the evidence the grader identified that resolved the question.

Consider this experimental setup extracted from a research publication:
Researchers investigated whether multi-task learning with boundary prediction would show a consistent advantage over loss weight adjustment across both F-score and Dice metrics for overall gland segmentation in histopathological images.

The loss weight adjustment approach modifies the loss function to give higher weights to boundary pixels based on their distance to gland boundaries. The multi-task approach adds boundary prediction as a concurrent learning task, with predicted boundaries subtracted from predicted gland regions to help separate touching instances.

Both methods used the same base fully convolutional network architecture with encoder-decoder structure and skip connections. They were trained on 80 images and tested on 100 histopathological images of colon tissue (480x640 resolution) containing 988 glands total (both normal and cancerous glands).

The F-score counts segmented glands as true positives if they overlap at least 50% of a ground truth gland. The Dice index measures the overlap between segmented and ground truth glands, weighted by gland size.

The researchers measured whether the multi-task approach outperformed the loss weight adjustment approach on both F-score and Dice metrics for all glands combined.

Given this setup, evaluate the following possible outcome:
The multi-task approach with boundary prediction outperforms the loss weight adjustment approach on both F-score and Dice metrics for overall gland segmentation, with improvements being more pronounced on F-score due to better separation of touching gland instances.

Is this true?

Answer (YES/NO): NO